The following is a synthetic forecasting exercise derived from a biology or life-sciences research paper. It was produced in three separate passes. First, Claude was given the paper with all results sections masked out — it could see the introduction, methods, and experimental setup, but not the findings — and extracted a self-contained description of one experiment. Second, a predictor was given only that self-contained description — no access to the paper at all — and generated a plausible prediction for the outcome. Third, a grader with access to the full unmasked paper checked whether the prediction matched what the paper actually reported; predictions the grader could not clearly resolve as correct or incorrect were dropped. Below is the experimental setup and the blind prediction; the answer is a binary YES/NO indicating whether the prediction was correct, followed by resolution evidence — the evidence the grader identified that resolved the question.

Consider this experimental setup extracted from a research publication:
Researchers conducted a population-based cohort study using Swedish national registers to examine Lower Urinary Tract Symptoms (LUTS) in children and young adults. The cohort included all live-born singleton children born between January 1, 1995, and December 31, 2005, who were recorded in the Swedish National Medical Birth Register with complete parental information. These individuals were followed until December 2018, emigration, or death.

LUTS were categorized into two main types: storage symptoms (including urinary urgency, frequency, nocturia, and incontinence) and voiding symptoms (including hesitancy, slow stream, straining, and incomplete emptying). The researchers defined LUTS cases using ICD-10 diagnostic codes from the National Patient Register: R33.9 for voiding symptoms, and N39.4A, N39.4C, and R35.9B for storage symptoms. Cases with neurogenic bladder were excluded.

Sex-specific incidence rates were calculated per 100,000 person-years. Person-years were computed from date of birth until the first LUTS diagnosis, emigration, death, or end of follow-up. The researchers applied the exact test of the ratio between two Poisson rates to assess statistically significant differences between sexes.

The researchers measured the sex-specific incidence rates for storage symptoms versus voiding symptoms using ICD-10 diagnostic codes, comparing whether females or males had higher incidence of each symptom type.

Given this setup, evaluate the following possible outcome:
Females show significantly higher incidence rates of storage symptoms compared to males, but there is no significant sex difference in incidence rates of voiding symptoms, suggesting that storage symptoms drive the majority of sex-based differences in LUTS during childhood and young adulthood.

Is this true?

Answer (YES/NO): NO